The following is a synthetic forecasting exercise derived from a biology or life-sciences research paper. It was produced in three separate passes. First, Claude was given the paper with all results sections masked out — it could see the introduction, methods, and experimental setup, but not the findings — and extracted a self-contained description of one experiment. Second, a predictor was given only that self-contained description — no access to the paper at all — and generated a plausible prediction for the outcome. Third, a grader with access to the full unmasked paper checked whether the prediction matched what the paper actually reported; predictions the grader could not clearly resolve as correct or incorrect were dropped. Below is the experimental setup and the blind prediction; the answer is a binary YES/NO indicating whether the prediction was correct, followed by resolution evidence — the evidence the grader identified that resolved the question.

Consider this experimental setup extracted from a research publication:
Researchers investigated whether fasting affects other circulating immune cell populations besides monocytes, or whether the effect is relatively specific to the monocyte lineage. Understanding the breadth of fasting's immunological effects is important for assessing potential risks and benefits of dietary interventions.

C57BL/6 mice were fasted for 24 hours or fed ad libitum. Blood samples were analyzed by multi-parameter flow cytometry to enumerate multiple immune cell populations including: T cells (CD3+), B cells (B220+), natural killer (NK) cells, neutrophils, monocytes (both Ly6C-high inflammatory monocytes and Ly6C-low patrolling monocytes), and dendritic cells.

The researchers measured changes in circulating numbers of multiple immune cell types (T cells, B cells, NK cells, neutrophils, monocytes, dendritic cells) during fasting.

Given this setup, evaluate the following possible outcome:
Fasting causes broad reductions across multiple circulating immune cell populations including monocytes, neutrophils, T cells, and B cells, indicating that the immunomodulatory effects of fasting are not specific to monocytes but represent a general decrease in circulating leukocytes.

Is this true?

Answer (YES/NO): NO